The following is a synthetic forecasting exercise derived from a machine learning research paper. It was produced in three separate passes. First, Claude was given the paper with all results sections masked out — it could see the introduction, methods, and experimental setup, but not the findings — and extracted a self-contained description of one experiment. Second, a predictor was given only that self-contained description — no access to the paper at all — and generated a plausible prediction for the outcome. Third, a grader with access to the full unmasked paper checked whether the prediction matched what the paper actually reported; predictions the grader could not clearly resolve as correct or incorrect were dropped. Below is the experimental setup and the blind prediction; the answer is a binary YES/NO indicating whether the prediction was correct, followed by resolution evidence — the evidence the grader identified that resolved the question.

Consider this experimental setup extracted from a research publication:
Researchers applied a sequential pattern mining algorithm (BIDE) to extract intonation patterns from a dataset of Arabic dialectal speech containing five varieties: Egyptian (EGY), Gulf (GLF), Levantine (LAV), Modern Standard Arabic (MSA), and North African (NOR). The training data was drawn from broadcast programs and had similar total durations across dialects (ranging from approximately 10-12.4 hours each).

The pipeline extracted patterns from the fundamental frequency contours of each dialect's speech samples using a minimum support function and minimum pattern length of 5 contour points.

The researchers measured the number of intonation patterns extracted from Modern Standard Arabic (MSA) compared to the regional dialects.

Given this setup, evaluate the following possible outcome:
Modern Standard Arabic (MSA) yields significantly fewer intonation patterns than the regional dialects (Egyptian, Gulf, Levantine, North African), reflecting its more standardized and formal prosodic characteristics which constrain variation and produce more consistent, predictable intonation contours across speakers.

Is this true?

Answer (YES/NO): YES